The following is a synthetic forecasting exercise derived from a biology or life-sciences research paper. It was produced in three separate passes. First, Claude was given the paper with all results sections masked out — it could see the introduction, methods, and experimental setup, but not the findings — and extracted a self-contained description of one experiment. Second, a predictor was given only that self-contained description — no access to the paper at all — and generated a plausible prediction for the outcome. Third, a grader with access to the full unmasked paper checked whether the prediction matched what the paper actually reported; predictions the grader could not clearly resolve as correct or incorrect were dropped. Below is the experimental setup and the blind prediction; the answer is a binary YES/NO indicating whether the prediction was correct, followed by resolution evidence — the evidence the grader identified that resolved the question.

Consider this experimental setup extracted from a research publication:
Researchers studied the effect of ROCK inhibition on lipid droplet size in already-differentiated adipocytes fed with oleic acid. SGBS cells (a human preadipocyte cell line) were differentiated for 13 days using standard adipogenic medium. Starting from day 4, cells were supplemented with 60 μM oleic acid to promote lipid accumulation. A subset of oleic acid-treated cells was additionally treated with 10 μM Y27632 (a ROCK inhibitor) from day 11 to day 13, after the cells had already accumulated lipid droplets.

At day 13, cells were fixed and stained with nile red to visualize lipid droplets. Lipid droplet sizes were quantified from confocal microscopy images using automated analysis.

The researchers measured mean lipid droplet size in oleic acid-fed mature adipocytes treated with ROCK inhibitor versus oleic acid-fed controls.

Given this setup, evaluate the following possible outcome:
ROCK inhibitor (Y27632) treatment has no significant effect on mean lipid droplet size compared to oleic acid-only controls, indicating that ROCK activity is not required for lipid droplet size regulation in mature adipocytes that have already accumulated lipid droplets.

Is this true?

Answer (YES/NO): YES